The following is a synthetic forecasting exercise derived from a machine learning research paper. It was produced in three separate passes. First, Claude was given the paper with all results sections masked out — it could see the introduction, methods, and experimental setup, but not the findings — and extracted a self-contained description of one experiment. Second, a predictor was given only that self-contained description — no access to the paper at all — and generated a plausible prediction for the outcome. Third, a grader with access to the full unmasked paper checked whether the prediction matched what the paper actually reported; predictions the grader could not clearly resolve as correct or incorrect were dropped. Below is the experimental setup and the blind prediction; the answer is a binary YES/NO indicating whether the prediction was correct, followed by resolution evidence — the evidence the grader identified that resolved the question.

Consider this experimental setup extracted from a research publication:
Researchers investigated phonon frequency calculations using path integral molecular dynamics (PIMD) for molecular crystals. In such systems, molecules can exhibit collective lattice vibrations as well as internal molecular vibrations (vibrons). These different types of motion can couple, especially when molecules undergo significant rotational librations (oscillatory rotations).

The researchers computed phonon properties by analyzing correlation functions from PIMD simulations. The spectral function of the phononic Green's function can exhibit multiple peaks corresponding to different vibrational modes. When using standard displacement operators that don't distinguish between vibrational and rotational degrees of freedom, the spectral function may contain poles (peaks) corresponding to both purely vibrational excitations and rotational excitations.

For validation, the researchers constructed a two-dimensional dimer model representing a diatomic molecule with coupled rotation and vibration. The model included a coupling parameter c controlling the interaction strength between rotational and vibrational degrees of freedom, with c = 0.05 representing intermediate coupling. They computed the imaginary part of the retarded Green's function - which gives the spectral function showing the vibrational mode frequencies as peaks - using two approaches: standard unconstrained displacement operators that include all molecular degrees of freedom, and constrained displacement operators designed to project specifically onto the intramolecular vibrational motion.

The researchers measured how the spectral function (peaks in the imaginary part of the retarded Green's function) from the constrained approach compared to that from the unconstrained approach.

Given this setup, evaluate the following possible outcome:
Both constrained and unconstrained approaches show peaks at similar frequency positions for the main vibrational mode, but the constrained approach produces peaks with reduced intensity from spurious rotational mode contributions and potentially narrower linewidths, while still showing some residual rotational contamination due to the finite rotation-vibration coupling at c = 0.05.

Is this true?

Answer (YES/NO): NO